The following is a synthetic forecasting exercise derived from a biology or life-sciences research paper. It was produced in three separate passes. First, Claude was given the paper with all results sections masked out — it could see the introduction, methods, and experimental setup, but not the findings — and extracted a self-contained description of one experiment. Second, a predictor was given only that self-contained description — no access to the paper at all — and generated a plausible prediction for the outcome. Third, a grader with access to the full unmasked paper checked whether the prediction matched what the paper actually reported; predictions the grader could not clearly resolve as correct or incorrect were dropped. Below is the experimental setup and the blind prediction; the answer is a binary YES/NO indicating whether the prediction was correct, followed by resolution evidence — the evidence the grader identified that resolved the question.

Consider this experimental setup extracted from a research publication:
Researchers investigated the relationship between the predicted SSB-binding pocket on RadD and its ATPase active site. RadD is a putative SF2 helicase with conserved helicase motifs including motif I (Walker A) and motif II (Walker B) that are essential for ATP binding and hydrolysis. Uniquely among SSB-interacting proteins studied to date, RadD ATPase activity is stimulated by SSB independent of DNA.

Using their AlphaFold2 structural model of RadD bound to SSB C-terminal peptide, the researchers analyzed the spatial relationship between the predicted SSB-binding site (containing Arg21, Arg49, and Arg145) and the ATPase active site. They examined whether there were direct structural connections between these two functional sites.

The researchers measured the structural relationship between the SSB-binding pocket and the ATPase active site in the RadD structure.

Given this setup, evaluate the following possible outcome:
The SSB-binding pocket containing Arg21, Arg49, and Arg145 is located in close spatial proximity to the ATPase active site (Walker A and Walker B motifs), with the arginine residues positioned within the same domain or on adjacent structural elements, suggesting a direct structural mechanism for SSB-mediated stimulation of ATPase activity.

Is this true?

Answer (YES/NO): NO